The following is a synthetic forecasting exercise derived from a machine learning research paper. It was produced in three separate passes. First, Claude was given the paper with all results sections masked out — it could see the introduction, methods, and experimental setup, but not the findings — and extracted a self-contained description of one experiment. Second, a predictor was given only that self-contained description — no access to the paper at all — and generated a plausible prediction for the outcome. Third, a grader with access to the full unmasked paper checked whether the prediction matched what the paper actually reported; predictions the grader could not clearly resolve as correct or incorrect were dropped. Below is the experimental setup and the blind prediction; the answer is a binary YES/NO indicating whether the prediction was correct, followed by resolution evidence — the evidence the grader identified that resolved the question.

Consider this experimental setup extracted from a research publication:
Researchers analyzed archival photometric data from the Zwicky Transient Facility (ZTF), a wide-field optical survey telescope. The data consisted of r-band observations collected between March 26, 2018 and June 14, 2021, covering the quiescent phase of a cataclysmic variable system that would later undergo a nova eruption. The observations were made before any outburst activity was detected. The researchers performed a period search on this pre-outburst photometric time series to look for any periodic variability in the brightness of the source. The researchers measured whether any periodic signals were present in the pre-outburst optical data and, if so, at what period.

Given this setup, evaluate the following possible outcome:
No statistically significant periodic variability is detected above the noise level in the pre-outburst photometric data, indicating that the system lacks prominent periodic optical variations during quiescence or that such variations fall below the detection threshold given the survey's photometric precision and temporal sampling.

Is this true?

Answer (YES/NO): NO